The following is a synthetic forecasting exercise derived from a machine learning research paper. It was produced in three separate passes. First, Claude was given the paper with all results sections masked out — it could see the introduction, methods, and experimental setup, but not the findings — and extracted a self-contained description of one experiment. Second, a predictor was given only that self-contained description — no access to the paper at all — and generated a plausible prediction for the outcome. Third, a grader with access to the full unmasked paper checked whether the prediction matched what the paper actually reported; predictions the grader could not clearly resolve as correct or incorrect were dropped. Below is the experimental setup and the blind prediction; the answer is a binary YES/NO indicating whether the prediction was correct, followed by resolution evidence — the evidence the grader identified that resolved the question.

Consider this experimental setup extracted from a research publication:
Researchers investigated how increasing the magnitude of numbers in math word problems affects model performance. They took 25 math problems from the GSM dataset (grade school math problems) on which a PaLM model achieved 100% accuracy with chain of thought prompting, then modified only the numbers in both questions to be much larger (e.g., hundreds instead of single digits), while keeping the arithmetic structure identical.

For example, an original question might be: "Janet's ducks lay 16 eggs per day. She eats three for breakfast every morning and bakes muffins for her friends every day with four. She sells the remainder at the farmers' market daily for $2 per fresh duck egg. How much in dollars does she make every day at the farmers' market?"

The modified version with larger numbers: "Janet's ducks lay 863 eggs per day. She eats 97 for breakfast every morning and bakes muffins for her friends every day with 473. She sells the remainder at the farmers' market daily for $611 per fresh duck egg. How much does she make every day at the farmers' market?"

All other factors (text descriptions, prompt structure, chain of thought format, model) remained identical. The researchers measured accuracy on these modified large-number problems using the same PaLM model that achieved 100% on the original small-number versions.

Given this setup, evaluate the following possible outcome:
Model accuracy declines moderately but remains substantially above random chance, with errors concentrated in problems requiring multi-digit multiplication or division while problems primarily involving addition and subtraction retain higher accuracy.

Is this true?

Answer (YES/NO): NO